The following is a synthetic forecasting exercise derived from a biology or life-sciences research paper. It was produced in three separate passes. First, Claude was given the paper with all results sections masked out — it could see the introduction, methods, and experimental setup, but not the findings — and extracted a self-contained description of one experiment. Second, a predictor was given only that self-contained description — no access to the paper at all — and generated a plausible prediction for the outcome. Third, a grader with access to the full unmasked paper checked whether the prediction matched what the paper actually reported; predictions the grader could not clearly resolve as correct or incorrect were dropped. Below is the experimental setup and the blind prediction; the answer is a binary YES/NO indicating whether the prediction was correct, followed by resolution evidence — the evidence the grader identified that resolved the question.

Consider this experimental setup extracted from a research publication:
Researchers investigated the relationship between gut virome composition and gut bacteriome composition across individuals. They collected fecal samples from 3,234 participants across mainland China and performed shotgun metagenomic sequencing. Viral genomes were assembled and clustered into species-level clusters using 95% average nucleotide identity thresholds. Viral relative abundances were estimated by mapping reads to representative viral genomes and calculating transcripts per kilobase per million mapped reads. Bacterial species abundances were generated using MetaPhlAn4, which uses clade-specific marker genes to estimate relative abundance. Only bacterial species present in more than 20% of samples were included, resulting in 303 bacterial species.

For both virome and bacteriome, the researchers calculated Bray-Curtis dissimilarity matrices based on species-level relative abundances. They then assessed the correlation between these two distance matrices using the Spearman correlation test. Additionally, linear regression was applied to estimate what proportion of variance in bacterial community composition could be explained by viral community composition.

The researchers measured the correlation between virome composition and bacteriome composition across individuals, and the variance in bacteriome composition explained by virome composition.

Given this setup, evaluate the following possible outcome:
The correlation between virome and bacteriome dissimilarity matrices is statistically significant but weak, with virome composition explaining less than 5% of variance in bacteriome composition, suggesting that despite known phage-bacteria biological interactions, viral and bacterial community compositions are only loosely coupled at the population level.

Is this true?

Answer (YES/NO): NO